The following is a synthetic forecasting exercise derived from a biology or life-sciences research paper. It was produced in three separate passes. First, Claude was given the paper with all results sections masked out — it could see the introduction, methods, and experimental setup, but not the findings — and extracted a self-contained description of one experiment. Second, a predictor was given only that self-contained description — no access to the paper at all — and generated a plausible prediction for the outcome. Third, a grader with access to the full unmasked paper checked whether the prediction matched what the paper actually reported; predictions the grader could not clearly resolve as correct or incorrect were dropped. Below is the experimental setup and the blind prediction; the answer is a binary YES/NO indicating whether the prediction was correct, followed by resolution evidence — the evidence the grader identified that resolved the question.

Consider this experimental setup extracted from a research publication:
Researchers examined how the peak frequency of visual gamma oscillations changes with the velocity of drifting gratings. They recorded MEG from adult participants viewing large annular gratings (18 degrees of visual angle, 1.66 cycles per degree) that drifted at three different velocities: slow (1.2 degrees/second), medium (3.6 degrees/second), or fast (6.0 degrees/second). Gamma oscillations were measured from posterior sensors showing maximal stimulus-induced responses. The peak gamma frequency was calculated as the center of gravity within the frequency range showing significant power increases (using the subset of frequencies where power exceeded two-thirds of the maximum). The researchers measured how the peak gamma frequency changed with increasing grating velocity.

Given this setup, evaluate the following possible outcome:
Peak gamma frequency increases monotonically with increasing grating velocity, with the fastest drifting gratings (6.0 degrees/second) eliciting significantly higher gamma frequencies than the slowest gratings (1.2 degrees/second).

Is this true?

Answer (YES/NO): YES